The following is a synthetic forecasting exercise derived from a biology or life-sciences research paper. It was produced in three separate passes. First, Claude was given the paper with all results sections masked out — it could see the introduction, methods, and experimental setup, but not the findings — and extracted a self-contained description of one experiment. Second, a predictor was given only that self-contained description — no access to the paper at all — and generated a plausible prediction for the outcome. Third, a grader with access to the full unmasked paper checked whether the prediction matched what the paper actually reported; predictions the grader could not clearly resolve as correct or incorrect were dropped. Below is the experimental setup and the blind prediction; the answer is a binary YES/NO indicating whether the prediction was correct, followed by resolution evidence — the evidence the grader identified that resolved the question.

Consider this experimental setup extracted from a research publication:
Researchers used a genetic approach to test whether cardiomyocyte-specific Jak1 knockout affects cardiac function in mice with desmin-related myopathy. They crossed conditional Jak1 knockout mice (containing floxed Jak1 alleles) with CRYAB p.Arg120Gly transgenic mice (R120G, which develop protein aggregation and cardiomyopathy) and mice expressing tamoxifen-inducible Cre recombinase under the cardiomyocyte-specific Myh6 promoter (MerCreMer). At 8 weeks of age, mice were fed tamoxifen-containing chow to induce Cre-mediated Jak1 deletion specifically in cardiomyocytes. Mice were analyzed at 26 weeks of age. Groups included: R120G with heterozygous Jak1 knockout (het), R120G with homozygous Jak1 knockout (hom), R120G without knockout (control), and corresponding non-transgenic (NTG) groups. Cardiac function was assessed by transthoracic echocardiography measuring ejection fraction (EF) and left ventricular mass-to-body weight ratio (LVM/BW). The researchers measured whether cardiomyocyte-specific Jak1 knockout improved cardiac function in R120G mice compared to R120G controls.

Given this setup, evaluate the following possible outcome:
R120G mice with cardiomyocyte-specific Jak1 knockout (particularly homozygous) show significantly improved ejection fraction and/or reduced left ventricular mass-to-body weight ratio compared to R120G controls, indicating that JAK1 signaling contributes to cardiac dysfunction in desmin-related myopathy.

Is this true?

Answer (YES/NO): YES